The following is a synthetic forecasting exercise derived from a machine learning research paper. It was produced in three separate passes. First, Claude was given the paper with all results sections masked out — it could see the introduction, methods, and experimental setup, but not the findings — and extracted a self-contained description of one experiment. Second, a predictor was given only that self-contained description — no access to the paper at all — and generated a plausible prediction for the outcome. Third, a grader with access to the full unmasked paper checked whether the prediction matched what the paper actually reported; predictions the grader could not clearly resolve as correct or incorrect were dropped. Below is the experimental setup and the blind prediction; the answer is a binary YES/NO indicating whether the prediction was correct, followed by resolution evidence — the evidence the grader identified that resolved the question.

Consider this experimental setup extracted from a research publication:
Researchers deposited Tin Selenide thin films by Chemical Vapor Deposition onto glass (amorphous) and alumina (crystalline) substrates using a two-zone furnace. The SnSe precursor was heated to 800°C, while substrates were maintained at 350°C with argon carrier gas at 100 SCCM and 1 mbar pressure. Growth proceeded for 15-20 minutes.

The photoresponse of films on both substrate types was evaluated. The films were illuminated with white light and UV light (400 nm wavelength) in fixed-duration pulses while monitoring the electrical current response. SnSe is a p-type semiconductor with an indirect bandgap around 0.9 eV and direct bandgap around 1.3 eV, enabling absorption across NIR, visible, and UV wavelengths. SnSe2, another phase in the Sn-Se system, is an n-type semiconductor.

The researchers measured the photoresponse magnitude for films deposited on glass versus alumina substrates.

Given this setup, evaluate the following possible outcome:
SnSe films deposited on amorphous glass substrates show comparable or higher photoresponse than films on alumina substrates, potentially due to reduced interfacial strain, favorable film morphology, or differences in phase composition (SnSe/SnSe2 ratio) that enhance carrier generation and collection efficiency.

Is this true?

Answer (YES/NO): NO